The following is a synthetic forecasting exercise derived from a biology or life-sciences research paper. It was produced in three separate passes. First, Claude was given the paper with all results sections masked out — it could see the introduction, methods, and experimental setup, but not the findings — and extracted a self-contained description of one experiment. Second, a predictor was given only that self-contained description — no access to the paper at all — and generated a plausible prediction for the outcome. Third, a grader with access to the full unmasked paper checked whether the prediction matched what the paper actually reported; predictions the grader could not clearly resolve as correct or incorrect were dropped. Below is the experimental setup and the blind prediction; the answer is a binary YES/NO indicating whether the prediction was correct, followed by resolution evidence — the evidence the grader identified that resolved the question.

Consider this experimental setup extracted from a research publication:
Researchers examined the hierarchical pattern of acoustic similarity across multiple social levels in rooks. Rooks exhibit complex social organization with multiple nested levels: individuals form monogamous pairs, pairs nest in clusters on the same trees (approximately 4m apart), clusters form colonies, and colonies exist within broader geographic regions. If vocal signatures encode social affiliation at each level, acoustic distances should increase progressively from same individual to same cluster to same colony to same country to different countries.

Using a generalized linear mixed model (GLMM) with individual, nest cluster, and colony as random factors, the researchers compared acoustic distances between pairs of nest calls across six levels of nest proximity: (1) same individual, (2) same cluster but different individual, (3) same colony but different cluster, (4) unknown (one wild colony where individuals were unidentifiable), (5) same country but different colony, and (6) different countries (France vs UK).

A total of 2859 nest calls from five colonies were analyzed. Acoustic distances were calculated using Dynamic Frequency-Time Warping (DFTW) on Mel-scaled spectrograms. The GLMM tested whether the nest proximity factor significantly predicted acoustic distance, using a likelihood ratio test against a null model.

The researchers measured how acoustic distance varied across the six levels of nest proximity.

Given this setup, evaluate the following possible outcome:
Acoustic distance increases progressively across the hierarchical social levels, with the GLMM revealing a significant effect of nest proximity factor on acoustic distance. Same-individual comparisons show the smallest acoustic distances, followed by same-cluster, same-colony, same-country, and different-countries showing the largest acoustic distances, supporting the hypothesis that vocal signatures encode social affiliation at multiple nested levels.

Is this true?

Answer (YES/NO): NO